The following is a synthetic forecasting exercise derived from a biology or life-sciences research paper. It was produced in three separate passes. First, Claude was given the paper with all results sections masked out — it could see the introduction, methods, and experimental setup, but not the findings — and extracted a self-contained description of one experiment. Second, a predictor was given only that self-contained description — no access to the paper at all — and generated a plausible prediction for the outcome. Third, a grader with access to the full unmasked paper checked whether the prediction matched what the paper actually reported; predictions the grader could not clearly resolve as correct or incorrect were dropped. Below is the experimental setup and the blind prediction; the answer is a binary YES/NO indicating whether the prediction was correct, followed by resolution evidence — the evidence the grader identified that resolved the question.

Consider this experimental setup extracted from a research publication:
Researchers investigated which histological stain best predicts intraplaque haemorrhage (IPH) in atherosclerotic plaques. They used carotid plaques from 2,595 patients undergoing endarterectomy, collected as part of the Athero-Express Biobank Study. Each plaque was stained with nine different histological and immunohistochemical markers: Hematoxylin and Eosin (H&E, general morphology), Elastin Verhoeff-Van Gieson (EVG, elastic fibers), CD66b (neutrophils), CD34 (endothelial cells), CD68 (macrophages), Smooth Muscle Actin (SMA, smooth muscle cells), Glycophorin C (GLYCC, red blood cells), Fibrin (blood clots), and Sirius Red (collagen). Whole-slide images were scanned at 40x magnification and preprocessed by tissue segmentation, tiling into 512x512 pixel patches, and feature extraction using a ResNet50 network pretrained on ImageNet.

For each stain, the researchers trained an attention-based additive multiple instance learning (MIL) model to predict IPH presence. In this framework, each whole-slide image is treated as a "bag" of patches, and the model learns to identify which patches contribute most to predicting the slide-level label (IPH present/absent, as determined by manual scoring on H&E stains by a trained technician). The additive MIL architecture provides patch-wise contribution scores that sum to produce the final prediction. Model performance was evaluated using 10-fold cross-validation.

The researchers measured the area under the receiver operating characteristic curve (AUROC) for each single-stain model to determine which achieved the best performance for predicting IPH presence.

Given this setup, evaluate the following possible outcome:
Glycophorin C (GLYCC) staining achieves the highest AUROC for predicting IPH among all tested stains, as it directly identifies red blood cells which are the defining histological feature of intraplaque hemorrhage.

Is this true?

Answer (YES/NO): NO